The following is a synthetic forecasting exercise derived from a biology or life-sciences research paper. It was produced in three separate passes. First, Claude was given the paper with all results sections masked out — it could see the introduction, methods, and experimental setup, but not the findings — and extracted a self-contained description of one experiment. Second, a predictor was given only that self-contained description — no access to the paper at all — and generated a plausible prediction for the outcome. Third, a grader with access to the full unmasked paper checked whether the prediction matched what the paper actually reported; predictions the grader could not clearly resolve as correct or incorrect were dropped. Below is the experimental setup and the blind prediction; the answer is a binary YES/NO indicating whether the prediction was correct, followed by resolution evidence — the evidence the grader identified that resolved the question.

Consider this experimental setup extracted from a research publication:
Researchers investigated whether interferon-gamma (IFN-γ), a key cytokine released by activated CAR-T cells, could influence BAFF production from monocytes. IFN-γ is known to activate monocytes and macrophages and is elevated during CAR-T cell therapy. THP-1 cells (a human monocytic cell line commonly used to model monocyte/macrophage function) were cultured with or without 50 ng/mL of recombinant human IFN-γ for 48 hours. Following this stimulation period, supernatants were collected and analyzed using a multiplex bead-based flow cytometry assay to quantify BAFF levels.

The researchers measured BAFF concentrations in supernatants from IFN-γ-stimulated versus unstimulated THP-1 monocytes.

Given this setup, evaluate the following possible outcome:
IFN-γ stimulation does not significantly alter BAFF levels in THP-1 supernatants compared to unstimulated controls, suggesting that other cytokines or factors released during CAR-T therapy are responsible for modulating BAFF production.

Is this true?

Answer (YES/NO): NO